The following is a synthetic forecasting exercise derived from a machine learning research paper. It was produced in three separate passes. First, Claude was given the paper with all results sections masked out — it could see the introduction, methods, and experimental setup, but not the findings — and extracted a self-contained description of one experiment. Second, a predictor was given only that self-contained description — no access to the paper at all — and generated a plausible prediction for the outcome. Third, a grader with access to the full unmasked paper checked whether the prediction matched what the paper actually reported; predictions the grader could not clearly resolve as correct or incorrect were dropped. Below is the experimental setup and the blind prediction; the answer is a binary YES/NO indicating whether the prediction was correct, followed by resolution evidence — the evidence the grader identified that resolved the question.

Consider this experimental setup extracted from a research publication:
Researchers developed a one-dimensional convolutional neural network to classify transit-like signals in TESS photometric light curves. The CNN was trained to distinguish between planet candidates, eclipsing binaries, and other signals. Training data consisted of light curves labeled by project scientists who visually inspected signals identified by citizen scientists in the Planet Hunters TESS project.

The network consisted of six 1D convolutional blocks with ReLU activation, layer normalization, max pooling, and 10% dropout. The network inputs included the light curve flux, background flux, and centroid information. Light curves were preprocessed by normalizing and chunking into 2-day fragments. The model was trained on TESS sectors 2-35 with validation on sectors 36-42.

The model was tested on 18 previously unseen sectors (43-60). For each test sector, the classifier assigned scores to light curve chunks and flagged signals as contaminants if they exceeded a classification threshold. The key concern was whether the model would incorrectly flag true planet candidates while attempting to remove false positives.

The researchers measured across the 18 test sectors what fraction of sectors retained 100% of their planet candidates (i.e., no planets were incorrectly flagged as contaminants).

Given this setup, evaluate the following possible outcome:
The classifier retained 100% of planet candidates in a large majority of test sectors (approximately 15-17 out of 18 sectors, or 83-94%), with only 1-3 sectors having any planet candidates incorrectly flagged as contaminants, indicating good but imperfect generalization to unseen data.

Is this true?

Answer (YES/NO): YES